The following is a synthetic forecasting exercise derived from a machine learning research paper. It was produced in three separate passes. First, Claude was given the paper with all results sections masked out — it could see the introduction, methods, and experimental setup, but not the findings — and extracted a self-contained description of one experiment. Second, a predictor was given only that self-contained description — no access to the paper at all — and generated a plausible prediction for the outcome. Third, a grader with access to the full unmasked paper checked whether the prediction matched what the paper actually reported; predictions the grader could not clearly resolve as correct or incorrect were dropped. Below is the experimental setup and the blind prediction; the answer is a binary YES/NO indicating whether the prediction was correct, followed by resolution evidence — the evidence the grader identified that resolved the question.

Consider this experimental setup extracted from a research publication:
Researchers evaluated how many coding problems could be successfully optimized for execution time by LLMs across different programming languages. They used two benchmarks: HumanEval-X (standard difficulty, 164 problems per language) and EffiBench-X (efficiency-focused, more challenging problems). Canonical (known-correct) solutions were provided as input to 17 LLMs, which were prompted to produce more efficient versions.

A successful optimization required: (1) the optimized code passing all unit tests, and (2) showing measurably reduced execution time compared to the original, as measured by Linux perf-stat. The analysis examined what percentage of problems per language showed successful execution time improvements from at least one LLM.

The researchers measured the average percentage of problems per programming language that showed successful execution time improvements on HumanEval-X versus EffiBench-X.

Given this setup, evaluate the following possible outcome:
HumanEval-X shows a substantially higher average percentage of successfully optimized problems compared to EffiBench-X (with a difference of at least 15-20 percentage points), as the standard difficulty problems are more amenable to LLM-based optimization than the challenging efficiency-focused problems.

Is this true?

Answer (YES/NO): YES